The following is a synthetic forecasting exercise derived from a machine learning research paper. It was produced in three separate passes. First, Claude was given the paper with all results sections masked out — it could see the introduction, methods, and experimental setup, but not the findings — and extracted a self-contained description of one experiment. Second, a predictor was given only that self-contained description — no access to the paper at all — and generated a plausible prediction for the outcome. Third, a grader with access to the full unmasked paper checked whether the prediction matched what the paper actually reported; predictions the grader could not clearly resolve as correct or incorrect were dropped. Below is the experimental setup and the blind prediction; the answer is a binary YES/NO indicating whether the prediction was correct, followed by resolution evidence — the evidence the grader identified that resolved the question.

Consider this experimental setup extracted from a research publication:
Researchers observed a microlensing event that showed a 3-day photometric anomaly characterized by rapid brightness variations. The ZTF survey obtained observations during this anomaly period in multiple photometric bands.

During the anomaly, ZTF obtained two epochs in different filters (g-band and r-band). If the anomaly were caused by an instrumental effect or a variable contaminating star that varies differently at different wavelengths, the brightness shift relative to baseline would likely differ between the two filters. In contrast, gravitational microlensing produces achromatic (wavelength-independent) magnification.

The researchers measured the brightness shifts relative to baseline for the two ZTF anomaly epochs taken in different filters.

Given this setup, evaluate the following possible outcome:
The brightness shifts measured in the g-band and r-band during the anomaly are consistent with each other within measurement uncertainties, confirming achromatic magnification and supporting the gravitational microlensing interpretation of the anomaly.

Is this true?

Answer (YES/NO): YES